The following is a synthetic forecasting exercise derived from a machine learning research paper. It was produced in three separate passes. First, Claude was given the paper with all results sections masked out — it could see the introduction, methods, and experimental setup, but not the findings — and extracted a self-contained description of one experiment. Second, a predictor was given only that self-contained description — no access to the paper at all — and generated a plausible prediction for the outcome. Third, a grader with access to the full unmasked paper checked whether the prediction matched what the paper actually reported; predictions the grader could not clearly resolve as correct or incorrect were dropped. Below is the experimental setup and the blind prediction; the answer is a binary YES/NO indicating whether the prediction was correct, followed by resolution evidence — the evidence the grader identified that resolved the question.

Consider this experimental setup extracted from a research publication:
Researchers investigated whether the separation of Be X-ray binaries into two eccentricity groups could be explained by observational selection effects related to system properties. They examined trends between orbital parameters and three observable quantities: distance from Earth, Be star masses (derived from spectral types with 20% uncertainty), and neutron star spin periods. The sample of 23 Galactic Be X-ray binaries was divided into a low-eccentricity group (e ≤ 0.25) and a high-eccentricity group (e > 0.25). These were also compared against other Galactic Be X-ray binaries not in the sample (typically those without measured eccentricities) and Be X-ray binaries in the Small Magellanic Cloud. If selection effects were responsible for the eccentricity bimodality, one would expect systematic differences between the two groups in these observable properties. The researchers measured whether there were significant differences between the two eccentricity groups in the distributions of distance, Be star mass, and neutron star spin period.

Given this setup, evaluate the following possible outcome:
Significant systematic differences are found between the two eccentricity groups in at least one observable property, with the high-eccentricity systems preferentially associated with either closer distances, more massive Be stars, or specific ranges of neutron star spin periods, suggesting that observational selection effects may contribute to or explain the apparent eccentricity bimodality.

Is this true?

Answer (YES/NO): NO